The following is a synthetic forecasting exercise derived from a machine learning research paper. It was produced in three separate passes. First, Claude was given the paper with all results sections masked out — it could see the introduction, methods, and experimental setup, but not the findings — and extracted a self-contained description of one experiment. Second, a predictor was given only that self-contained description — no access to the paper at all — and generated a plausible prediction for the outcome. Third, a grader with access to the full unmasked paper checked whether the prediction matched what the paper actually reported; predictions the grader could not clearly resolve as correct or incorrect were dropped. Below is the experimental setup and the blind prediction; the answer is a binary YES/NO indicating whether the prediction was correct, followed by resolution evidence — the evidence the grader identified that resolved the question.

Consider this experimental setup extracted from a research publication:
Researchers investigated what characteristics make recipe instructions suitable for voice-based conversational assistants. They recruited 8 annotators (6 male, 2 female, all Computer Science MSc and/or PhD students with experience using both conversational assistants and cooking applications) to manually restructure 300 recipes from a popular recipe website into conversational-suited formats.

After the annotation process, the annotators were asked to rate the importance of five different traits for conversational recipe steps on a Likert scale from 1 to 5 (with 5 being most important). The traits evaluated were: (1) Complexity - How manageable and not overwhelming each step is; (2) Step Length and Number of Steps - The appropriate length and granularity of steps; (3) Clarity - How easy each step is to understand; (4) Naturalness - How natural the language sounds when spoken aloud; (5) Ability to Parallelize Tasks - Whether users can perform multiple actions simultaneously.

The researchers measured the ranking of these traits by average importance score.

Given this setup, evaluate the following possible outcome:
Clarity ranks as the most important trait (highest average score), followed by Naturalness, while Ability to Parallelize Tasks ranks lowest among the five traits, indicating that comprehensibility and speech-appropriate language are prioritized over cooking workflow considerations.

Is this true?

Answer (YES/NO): NO